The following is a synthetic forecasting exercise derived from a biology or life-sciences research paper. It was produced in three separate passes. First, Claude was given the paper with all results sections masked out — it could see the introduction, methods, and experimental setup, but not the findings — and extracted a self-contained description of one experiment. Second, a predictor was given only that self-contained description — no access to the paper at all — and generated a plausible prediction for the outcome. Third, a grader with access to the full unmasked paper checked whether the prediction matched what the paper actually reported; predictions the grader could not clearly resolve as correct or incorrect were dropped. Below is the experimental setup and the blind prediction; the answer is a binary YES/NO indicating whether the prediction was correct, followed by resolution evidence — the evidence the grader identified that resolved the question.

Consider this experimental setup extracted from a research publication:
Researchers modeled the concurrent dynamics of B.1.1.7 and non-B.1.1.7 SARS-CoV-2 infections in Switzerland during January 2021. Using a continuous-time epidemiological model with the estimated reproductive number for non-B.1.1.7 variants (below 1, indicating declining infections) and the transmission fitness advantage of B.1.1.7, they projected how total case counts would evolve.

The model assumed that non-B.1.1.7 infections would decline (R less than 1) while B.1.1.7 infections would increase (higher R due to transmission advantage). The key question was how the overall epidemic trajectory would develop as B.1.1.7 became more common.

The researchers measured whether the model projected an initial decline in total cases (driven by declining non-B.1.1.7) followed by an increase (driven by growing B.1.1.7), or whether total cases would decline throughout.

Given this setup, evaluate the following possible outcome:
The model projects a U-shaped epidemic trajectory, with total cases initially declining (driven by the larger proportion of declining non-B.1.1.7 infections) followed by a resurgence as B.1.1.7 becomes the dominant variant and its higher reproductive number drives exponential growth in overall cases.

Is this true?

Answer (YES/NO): YES